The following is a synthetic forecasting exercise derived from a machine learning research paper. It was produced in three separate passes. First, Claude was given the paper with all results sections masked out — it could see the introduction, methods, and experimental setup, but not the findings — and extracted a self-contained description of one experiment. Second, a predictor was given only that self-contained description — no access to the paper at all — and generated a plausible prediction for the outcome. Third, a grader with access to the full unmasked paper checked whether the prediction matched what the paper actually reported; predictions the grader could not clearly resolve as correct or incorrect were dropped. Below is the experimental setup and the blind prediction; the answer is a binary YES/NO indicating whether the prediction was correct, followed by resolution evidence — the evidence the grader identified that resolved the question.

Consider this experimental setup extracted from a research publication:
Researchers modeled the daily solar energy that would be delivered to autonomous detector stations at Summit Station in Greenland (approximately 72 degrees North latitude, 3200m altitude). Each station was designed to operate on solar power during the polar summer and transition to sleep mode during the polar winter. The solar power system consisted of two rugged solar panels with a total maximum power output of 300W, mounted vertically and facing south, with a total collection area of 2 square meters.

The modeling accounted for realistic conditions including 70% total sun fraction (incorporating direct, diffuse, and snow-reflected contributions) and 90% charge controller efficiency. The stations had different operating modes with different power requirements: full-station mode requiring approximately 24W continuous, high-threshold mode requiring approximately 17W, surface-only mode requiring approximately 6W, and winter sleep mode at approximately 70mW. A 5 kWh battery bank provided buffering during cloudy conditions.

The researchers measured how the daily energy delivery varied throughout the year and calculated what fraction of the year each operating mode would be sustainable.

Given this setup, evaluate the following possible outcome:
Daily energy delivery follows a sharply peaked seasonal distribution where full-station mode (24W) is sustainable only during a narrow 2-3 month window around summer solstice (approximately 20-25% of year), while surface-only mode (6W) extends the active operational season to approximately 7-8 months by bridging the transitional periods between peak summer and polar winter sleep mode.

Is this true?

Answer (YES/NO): NO